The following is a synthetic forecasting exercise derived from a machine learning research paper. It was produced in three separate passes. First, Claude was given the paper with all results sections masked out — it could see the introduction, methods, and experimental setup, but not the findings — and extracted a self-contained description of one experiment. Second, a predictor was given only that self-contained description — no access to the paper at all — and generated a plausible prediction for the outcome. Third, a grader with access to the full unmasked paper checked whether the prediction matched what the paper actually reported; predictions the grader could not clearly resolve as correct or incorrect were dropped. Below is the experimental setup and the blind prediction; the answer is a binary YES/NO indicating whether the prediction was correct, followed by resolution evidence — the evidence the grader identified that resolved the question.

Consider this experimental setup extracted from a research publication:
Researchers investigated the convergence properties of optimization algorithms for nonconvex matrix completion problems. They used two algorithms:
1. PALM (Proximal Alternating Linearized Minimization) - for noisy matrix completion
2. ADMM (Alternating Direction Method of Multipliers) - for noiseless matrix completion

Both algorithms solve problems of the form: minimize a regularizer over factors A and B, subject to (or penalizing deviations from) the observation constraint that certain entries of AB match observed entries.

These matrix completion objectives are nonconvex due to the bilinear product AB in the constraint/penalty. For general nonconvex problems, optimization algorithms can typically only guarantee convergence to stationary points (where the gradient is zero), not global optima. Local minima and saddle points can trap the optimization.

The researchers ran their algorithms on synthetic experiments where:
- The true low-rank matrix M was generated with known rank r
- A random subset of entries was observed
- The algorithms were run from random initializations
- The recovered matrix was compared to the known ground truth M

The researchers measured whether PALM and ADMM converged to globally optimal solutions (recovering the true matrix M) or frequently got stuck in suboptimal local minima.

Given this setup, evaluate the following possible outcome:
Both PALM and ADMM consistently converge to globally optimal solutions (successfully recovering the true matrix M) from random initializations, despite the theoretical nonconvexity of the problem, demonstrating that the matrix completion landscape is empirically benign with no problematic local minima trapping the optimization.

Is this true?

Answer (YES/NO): YES